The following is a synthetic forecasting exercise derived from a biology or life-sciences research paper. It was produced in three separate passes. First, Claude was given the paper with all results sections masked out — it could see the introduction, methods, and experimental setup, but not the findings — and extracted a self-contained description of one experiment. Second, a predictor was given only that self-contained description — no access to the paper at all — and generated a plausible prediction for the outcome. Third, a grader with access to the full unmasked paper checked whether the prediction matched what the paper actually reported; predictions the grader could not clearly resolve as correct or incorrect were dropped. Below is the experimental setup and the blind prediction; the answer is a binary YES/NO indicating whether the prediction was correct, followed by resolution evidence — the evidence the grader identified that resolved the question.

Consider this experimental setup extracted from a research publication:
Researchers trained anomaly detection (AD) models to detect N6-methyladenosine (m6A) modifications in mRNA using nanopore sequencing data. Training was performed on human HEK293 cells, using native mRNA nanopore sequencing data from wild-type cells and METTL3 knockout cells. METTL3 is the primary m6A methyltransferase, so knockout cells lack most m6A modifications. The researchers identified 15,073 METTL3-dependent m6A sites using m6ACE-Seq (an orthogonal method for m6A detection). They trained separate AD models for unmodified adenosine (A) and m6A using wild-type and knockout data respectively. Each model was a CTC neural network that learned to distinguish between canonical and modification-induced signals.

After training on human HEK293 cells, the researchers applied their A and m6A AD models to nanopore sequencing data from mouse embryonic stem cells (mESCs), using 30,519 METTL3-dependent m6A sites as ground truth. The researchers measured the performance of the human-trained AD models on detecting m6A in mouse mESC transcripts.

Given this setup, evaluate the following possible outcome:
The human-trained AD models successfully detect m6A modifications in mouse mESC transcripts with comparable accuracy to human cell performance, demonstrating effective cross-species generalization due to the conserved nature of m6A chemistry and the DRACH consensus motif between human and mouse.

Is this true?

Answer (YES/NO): NO